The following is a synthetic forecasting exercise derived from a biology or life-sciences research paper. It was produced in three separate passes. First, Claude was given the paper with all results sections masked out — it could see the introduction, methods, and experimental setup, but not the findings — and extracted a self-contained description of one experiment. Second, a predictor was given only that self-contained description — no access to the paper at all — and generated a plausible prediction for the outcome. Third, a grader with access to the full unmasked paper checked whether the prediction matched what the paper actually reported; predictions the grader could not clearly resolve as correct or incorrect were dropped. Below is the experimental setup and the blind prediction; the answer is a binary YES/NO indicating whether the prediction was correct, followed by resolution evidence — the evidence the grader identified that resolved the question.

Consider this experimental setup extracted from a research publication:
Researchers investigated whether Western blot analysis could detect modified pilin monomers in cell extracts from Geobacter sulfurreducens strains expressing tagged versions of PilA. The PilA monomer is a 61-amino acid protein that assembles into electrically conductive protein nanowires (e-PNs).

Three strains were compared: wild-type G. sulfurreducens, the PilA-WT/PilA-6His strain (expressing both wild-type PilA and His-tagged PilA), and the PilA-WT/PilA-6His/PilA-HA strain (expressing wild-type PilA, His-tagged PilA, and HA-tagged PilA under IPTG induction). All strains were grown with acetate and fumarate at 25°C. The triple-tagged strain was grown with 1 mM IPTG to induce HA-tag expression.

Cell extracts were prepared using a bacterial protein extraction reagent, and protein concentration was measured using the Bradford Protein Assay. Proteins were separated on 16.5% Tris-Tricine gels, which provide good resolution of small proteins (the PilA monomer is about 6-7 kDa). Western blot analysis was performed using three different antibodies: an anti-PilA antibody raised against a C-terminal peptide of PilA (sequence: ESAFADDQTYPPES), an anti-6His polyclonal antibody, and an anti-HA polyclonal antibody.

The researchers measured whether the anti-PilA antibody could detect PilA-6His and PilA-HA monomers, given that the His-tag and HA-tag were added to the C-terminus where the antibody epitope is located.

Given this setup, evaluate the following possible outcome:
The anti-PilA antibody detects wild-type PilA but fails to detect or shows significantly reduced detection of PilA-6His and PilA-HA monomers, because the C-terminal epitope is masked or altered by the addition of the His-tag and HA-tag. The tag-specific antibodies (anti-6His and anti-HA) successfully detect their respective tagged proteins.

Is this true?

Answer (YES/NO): NO